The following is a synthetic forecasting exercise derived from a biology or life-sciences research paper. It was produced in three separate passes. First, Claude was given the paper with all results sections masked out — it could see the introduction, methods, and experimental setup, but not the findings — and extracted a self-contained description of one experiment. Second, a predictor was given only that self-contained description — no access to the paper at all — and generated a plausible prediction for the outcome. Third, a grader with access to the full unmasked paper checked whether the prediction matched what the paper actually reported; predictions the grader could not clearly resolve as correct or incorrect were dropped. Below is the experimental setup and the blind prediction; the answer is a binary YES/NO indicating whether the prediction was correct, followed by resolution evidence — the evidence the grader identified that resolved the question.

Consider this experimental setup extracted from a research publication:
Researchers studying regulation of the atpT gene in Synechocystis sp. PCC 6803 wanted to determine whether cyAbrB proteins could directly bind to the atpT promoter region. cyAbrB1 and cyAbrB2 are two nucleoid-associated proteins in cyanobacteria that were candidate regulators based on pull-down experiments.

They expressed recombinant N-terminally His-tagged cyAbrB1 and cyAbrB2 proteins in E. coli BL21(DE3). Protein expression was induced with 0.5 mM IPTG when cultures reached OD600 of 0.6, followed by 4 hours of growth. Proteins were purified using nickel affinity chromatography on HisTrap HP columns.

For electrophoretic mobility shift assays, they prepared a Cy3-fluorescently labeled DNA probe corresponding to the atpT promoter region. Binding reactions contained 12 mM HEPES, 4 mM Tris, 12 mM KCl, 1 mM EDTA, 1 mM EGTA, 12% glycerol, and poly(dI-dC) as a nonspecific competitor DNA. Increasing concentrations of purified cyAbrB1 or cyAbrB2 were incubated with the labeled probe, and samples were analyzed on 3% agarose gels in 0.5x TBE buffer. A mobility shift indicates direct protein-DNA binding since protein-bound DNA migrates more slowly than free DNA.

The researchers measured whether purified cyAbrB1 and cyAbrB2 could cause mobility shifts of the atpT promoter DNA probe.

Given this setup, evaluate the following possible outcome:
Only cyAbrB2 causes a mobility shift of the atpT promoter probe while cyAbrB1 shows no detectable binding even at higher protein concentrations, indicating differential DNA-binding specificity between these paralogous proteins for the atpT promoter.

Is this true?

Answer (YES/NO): NO